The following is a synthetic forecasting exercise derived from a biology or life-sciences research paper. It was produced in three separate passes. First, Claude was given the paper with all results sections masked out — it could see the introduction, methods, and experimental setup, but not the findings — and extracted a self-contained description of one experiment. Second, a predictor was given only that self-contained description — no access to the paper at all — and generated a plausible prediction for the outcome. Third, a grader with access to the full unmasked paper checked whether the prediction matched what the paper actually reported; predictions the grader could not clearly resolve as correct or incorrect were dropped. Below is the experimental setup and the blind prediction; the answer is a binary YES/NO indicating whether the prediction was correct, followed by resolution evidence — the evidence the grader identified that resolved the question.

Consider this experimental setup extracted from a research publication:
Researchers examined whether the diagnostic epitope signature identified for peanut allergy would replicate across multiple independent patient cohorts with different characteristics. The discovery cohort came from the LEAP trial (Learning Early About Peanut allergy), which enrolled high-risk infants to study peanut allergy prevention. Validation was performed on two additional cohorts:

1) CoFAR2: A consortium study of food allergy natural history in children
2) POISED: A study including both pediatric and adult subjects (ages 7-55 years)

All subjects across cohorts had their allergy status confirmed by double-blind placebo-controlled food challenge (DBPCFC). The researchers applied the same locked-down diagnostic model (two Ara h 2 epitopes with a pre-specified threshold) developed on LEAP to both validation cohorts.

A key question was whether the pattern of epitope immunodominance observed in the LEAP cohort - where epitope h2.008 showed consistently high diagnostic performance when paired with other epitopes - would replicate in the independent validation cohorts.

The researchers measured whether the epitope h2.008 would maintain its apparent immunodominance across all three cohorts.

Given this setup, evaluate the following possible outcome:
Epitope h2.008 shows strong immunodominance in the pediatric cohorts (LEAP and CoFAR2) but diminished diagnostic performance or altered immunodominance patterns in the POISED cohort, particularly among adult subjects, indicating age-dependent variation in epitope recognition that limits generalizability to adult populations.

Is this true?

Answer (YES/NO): NO